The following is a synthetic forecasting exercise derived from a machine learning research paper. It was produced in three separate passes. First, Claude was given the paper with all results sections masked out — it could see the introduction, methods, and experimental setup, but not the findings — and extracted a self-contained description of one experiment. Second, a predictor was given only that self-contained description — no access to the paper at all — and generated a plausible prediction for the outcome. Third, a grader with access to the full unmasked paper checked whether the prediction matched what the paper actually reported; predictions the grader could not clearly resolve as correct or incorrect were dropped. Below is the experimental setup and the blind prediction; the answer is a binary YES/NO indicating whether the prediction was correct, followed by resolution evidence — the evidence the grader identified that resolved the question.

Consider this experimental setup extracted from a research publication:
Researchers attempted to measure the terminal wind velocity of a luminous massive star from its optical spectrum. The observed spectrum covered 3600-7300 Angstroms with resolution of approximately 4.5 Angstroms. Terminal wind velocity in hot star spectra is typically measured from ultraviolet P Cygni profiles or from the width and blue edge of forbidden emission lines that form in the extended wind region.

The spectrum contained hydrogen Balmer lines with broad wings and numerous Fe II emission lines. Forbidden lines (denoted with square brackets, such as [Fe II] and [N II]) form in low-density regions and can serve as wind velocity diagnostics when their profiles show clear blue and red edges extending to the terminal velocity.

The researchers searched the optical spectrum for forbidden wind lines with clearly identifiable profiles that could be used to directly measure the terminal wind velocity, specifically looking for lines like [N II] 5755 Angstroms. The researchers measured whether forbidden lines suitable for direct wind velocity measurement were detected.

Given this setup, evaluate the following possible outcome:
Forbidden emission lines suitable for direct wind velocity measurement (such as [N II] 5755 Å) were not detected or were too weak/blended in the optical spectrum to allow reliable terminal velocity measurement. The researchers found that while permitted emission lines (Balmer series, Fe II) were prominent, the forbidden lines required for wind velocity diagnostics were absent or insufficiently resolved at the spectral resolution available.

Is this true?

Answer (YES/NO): YES